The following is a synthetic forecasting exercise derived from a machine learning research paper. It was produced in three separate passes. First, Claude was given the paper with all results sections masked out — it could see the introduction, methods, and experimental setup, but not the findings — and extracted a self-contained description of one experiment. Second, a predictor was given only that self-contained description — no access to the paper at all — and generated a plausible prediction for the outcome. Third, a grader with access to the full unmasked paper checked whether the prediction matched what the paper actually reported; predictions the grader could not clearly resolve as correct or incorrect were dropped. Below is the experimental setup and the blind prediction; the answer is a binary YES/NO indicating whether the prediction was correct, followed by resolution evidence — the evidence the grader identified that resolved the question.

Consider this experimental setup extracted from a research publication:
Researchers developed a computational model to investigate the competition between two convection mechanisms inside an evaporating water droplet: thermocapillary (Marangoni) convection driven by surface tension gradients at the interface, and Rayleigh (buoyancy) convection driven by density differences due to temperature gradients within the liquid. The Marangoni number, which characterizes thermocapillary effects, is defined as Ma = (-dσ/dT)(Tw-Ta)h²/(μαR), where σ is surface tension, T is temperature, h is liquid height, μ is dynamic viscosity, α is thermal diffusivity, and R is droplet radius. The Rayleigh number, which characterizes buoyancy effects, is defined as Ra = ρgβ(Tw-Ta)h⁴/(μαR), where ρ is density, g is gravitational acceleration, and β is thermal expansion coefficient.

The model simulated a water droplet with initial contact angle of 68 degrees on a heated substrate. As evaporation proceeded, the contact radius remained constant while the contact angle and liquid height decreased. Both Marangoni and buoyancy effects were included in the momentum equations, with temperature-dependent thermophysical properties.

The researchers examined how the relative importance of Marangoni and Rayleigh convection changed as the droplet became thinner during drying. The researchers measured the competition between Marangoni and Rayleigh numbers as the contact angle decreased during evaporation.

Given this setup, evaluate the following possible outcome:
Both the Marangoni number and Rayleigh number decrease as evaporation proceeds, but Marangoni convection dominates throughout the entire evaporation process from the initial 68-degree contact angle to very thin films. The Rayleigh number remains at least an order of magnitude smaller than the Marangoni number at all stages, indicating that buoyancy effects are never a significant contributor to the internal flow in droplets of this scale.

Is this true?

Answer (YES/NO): NO